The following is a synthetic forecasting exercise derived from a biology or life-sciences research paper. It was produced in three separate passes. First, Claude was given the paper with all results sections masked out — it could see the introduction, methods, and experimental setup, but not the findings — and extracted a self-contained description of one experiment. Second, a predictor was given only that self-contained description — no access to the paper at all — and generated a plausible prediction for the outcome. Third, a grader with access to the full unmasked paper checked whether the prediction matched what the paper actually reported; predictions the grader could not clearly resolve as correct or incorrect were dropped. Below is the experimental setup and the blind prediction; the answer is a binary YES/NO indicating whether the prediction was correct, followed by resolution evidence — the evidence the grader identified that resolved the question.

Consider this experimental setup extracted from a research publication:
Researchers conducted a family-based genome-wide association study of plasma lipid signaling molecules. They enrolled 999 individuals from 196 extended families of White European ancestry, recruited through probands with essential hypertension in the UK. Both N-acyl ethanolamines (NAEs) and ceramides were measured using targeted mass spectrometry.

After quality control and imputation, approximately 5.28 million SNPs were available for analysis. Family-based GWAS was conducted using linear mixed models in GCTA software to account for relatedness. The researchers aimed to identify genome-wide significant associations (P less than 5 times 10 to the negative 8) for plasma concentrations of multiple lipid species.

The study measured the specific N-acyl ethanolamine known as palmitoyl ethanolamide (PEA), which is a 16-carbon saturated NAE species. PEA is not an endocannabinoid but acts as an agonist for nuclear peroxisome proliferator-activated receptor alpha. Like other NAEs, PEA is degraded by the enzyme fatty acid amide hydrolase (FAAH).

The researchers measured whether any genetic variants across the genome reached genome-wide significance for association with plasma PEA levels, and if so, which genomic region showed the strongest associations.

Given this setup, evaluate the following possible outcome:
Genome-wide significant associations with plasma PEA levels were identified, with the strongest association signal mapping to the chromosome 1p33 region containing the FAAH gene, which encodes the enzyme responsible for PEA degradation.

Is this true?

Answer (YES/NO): YES